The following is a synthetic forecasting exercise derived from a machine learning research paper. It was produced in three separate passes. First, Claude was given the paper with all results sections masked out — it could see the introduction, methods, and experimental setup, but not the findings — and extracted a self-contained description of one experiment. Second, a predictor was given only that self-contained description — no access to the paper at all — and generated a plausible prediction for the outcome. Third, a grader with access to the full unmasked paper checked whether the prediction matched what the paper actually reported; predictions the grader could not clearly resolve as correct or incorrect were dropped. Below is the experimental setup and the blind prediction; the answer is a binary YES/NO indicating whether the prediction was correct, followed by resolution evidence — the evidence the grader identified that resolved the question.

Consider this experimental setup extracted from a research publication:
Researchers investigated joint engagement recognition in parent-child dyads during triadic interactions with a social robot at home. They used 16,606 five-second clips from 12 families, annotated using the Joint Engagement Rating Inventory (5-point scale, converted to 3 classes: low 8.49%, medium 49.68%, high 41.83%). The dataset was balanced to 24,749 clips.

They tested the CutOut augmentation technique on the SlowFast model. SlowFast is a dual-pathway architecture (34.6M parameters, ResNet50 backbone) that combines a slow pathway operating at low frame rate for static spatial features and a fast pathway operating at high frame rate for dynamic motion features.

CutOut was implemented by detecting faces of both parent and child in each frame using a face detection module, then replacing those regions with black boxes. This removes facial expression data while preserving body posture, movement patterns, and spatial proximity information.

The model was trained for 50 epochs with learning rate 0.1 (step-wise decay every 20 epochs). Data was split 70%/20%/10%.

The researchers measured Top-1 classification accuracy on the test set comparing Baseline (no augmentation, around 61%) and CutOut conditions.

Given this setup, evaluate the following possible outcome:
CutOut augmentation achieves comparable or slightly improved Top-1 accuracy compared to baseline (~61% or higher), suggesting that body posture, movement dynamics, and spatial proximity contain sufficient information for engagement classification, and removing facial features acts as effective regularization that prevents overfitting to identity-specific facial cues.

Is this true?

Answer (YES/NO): NO